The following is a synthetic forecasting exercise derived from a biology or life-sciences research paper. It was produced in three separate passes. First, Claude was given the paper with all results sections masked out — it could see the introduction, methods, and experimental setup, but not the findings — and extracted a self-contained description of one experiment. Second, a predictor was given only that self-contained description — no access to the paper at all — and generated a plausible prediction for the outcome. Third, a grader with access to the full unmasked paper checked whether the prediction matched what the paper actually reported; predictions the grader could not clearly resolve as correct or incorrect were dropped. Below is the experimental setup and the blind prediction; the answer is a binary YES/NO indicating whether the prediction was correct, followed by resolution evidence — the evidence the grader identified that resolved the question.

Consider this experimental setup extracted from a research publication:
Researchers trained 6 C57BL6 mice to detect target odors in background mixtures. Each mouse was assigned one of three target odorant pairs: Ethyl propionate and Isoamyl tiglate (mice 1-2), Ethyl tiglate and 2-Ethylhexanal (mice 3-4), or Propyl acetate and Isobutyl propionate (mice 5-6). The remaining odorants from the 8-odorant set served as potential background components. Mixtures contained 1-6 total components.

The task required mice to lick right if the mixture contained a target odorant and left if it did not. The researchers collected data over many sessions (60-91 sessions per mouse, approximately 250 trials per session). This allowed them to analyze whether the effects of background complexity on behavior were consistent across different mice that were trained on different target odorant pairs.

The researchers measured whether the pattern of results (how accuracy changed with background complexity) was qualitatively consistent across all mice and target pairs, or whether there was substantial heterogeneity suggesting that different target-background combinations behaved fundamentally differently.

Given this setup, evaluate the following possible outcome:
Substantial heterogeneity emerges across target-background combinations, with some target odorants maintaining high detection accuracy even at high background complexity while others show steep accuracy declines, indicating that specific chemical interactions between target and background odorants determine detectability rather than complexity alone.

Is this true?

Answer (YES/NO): NO